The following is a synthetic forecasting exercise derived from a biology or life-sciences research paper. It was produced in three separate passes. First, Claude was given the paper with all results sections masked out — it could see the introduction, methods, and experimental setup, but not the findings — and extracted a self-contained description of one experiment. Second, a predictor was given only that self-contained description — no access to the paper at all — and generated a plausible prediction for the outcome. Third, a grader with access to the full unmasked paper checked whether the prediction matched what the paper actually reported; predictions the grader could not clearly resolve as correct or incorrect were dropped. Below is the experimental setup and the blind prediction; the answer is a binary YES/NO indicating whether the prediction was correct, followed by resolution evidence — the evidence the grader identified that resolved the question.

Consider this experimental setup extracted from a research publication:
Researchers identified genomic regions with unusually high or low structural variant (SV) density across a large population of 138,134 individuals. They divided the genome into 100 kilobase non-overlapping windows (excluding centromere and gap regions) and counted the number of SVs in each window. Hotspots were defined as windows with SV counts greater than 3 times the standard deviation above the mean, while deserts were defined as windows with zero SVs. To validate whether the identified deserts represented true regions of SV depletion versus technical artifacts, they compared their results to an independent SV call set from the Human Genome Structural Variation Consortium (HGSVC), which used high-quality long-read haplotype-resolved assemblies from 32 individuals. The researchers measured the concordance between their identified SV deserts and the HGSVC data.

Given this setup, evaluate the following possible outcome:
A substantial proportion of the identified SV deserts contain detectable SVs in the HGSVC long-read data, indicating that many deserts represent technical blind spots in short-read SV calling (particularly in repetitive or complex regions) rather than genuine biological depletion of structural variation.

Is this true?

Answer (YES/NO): NO